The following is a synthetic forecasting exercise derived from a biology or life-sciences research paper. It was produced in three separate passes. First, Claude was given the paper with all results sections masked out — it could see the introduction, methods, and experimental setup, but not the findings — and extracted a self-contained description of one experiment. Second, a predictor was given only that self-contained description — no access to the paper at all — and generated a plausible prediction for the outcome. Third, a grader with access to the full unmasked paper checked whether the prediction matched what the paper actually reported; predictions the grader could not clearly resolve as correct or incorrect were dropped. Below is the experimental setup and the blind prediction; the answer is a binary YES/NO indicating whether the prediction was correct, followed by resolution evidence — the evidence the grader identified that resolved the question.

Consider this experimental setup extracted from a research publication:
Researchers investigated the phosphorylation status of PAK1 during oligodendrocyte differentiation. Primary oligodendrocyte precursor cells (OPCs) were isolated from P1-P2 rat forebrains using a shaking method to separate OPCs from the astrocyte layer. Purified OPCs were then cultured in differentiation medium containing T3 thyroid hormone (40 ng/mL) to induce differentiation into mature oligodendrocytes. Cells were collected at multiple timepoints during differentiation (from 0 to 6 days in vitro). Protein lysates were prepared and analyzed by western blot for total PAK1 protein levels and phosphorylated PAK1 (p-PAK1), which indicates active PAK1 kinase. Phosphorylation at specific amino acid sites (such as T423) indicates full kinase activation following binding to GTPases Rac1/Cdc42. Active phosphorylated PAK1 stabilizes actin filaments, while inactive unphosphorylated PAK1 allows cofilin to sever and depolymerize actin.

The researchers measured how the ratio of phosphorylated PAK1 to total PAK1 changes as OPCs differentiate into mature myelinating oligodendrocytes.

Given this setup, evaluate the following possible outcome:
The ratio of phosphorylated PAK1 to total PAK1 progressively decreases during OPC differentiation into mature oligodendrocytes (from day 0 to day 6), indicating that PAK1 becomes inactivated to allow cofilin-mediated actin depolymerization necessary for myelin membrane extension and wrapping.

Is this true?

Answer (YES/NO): NO